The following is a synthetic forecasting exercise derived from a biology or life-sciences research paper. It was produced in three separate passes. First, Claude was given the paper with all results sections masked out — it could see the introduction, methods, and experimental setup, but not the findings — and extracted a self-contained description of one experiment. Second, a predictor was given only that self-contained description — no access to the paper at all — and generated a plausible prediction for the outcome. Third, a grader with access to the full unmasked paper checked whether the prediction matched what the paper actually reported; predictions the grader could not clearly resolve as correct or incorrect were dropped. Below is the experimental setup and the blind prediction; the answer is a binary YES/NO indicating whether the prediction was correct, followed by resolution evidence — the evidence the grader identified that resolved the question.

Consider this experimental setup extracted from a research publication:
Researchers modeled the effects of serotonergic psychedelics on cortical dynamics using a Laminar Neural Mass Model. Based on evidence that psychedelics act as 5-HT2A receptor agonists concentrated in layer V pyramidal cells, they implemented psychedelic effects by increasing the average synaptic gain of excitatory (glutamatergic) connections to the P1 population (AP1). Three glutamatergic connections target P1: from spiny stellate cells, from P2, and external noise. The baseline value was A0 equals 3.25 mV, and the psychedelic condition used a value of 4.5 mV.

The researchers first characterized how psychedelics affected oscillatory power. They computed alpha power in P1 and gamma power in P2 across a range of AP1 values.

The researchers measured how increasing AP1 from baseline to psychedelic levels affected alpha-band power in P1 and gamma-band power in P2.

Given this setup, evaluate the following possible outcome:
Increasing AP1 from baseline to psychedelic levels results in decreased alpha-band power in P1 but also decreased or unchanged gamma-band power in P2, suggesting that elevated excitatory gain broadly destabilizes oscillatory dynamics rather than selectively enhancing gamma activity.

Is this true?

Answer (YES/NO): NO